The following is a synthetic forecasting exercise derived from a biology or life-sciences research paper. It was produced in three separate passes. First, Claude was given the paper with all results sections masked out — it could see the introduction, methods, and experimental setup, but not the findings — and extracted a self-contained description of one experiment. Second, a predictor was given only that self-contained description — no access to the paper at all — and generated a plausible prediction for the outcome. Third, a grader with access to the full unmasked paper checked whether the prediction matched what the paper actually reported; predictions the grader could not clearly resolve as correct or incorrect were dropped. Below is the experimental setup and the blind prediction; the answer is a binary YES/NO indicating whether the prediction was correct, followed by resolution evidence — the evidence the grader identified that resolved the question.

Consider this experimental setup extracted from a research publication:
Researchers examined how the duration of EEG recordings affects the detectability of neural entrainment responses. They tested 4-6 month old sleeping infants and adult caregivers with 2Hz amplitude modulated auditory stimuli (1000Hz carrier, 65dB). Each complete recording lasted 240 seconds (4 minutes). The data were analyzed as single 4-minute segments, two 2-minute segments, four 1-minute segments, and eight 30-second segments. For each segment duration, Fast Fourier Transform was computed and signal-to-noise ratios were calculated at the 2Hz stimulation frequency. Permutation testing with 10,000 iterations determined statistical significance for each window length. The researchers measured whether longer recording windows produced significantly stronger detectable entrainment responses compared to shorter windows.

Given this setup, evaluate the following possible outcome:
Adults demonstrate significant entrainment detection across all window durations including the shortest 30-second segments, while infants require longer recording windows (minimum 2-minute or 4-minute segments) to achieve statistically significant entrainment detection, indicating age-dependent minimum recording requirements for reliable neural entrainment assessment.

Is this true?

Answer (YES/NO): NO